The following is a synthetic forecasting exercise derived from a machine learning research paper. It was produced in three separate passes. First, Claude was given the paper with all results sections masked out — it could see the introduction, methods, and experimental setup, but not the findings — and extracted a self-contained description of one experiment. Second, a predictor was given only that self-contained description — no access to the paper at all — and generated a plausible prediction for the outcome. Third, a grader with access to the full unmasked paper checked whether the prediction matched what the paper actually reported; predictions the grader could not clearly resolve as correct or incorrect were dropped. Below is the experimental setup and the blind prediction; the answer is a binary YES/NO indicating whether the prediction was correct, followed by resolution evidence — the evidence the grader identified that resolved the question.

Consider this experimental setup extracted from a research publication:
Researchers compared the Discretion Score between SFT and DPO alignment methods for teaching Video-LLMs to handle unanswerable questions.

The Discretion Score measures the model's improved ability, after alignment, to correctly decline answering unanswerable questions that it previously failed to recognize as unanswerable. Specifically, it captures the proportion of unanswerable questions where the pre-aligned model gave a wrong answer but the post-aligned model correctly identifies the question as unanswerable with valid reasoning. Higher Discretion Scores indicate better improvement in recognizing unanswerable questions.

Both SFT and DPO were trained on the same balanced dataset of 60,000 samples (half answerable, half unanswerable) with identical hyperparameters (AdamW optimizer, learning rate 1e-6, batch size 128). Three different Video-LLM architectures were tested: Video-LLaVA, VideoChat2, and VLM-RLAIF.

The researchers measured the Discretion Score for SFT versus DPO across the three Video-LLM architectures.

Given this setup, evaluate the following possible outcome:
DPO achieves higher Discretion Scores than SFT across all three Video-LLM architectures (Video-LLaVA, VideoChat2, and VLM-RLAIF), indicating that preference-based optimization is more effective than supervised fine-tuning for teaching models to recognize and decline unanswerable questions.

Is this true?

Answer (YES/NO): NO